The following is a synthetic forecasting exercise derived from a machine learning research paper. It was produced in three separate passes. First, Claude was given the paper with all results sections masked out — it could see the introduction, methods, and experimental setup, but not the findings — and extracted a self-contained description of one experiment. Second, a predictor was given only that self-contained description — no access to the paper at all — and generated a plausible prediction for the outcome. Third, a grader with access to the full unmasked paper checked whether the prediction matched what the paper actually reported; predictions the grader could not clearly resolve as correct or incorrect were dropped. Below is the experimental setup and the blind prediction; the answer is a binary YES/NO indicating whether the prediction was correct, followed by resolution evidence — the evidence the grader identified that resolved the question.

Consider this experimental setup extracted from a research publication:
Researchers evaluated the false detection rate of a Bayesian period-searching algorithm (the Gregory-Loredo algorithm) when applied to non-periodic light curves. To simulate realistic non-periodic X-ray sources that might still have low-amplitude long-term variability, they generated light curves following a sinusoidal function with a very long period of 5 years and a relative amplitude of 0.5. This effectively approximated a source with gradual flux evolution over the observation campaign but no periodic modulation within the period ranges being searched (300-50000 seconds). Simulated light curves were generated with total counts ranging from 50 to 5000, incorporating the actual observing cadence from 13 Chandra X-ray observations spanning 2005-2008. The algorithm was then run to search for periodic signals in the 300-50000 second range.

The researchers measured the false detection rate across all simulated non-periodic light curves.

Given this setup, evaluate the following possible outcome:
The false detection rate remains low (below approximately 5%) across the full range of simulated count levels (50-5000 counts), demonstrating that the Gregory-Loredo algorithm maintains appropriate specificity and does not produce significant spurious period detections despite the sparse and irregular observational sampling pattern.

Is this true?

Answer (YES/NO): YES